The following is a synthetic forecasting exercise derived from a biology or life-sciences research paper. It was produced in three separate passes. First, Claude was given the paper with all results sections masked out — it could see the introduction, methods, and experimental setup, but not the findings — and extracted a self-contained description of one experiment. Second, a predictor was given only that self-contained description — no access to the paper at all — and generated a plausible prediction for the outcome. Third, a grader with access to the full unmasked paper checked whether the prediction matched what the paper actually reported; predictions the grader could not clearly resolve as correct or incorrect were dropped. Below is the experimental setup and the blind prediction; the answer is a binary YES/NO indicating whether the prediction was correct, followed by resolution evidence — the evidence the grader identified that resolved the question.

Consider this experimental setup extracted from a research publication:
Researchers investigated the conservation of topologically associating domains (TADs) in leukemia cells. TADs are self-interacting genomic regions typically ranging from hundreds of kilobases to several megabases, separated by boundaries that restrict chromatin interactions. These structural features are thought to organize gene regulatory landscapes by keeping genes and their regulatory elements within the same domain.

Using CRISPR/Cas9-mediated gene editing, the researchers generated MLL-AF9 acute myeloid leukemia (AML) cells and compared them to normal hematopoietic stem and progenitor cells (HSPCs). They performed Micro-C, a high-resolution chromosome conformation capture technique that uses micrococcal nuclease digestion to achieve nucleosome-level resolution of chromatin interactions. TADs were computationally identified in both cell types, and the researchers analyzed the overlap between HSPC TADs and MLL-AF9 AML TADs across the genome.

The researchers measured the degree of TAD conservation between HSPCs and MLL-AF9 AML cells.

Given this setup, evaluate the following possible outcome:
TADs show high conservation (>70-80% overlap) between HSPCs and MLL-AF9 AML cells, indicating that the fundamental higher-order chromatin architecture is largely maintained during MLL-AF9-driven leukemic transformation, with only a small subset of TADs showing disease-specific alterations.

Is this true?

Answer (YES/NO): YES